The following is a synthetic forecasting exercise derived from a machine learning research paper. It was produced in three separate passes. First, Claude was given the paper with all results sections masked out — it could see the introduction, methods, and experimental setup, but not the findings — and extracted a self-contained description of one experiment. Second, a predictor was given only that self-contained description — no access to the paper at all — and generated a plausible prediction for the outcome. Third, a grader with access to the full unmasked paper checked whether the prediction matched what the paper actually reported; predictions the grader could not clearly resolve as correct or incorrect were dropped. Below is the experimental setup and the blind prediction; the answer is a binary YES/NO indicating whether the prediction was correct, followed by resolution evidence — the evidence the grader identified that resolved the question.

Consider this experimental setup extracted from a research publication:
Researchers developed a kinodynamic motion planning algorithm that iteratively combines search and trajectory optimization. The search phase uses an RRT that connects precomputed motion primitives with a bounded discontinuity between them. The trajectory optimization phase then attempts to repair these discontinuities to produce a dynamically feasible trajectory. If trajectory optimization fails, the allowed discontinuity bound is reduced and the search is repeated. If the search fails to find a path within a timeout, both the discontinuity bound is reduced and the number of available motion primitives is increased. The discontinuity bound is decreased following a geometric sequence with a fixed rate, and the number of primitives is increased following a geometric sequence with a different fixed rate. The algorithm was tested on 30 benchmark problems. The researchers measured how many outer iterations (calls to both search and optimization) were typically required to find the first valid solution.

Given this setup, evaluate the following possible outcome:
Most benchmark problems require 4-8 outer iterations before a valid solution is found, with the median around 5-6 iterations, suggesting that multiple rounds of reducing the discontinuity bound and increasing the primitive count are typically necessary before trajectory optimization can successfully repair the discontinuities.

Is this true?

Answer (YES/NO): NO